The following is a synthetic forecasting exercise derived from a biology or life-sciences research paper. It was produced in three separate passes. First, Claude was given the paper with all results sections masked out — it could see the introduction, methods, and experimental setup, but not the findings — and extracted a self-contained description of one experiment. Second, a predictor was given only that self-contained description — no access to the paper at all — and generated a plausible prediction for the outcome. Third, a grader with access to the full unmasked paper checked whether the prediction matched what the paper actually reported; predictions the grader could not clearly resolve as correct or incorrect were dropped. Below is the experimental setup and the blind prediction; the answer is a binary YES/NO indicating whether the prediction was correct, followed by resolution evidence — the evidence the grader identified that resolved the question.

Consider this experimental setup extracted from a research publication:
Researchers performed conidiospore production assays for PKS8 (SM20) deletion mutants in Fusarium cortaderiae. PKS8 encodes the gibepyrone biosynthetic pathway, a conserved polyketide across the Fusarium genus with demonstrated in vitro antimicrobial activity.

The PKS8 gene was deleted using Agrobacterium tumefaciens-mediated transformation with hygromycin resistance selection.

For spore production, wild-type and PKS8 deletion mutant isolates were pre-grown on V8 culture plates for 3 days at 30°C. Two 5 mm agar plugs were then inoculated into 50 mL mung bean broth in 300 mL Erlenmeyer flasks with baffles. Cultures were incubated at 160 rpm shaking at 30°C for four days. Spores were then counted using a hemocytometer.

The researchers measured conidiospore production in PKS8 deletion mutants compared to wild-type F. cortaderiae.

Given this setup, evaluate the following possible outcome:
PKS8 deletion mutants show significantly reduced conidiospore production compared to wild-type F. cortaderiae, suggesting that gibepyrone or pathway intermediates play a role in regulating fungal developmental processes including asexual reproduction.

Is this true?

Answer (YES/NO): NO